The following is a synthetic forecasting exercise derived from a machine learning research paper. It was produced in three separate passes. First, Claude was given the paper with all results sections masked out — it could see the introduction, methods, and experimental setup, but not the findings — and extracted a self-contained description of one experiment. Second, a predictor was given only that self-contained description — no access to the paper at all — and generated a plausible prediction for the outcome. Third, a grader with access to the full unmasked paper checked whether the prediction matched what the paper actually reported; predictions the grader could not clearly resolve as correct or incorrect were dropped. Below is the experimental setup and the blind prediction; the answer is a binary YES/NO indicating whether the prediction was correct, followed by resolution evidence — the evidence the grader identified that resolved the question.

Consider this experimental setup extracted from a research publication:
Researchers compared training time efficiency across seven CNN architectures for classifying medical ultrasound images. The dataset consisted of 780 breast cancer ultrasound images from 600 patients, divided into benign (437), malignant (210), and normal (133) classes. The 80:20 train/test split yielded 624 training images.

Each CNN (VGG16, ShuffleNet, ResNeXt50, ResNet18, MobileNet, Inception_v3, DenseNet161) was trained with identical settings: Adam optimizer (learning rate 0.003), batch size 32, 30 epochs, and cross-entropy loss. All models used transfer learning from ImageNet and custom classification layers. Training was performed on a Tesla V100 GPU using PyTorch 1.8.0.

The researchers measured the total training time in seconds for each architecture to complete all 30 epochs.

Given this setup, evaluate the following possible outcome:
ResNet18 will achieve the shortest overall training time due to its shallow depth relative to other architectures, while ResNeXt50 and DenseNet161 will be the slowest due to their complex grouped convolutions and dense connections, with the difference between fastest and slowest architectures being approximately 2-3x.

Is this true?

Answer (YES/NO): NO